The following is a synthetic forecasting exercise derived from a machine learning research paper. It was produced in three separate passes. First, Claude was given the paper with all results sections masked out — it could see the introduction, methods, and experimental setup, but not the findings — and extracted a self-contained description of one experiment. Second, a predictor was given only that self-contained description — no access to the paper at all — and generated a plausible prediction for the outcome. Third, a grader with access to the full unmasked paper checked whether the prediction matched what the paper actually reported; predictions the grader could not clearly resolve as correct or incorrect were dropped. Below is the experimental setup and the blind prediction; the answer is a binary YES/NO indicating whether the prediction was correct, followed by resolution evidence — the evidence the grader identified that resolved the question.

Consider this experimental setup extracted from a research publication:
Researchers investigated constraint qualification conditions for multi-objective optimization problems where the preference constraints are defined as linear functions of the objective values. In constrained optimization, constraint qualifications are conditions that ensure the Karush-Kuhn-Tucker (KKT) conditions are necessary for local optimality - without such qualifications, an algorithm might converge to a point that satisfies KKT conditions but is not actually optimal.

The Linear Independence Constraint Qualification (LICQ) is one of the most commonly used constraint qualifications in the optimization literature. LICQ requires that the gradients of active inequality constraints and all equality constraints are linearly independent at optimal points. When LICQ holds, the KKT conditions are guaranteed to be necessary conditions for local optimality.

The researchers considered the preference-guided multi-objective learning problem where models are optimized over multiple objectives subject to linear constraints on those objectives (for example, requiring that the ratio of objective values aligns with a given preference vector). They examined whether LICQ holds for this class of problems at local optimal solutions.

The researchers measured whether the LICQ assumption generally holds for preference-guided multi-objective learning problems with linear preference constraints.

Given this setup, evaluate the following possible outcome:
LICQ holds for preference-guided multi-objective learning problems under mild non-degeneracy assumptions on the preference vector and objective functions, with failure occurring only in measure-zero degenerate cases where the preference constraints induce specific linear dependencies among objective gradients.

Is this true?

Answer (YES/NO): NO